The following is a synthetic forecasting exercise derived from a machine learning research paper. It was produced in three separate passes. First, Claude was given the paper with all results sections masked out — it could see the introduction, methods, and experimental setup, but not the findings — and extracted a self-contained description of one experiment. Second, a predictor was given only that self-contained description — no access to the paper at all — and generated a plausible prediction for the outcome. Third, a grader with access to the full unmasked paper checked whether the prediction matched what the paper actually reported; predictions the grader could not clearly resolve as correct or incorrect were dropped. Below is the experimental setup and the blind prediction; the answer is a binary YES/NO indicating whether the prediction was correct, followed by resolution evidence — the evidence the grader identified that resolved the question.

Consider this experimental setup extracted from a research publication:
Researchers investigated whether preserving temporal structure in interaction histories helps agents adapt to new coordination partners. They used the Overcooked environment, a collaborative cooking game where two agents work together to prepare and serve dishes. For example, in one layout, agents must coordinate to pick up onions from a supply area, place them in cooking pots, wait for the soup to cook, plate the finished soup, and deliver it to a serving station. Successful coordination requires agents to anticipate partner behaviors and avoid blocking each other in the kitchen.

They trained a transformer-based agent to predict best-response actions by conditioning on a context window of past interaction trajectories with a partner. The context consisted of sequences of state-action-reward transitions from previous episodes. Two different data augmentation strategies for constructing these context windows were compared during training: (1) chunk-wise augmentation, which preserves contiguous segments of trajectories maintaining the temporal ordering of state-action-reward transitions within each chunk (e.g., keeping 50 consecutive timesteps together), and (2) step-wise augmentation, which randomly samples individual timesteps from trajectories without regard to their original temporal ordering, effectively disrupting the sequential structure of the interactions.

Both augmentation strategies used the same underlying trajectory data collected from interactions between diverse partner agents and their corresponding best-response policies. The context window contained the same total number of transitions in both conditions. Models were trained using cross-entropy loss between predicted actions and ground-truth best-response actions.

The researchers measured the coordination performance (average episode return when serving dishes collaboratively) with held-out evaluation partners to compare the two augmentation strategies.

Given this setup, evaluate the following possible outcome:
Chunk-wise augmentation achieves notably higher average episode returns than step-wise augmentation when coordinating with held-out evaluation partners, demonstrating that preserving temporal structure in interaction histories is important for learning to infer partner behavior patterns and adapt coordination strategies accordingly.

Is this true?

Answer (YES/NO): YES